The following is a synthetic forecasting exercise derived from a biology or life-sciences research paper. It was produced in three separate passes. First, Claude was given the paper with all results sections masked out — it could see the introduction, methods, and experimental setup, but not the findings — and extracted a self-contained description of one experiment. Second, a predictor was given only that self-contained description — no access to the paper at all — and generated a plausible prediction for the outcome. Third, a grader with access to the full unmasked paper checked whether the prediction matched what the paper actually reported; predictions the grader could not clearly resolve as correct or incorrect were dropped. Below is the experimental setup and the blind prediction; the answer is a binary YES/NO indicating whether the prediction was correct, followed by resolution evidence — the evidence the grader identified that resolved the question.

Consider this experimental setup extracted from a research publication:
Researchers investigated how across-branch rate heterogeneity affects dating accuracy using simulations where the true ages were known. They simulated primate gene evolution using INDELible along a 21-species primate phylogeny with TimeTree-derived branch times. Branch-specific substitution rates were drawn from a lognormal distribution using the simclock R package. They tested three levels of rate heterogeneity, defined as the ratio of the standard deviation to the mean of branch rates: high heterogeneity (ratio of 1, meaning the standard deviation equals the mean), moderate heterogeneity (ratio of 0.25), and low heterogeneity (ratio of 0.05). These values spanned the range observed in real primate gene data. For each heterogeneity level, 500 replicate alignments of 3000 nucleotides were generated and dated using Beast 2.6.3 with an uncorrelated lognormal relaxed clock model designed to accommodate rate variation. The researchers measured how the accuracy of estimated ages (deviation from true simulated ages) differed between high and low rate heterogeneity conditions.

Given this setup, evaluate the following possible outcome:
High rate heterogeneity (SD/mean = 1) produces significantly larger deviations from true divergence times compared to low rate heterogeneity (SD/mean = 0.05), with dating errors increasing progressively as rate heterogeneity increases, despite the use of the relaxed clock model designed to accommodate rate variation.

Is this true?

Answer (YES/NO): YES